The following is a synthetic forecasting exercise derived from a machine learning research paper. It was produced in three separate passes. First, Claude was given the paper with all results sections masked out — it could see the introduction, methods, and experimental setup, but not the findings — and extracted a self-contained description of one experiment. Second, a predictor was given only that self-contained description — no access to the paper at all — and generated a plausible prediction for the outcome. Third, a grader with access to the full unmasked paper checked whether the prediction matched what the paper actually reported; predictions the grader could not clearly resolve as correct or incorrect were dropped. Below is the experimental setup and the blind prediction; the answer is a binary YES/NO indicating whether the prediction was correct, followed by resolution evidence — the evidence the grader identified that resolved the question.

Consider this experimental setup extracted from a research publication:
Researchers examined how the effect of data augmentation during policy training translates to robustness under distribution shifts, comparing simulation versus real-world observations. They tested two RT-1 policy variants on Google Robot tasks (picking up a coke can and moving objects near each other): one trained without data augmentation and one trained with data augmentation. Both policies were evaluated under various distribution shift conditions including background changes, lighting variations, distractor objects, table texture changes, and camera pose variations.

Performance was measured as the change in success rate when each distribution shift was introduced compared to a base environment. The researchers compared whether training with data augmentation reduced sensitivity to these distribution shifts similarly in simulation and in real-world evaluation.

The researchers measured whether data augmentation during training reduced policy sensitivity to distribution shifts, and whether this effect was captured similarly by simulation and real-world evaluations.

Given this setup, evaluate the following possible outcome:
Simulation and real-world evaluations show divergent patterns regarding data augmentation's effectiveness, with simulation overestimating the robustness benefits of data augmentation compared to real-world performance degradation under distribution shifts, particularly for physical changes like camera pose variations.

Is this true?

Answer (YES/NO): NO